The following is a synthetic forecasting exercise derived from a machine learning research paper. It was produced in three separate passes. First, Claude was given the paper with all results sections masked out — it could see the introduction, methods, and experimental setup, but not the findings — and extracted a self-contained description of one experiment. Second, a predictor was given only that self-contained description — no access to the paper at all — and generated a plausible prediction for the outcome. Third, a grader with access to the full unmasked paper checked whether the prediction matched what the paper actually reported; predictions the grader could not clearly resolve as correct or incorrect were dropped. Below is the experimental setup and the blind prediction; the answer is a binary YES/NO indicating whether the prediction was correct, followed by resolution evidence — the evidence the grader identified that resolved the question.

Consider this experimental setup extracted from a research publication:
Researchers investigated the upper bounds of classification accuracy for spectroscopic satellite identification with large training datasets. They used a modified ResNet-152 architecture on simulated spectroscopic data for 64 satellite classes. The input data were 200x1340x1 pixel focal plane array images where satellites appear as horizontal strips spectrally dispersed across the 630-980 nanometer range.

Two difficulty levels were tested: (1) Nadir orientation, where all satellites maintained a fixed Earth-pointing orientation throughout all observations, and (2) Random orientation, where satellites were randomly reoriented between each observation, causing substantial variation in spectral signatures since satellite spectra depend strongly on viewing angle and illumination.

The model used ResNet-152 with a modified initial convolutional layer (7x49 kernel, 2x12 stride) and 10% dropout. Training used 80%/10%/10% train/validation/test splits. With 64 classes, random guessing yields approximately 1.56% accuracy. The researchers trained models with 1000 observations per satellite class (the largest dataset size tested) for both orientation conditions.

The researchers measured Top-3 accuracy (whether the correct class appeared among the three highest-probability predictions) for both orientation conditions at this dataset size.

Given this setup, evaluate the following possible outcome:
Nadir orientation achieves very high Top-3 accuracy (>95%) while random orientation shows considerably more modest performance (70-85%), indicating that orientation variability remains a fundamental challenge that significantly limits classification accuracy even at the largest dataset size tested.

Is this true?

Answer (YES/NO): NO